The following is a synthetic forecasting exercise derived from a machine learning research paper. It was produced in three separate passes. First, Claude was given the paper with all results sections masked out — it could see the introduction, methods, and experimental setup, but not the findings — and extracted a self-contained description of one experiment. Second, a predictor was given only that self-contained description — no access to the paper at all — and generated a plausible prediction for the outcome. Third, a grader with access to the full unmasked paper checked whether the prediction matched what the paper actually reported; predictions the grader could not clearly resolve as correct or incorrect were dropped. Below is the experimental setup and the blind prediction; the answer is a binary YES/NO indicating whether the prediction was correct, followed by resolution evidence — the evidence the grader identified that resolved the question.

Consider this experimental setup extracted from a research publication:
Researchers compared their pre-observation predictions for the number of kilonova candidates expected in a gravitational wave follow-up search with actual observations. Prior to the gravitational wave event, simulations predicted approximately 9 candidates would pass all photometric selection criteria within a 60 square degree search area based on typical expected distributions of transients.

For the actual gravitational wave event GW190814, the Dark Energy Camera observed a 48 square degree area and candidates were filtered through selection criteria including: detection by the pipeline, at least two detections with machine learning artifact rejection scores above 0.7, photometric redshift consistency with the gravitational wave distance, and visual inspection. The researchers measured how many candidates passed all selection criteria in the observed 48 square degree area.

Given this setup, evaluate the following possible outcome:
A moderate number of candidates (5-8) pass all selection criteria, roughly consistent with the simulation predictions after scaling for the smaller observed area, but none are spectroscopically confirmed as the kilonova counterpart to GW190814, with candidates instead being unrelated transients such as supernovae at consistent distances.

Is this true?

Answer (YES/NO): NO